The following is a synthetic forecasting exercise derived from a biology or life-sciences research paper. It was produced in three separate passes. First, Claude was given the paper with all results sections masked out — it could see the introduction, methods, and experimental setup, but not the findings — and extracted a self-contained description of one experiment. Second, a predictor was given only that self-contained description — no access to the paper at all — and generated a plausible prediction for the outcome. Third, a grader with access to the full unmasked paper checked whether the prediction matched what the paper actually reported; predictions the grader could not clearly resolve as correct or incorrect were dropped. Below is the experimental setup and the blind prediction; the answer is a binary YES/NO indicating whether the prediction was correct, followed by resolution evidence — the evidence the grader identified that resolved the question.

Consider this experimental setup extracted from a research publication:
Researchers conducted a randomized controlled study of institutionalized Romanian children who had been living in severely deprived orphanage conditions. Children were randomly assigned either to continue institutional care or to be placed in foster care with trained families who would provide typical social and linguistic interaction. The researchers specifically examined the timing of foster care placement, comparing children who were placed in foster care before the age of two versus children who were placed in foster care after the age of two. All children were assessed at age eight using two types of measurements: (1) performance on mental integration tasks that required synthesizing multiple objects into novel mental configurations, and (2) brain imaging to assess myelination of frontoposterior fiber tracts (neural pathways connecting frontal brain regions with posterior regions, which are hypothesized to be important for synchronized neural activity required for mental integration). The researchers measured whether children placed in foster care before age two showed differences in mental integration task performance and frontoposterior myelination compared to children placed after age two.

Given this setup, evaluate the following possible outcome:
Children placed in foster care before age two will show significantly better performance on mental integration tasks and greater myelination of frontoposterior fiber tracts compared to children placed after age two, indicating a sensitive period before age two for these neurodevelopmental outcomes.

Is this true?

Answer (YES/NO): YES